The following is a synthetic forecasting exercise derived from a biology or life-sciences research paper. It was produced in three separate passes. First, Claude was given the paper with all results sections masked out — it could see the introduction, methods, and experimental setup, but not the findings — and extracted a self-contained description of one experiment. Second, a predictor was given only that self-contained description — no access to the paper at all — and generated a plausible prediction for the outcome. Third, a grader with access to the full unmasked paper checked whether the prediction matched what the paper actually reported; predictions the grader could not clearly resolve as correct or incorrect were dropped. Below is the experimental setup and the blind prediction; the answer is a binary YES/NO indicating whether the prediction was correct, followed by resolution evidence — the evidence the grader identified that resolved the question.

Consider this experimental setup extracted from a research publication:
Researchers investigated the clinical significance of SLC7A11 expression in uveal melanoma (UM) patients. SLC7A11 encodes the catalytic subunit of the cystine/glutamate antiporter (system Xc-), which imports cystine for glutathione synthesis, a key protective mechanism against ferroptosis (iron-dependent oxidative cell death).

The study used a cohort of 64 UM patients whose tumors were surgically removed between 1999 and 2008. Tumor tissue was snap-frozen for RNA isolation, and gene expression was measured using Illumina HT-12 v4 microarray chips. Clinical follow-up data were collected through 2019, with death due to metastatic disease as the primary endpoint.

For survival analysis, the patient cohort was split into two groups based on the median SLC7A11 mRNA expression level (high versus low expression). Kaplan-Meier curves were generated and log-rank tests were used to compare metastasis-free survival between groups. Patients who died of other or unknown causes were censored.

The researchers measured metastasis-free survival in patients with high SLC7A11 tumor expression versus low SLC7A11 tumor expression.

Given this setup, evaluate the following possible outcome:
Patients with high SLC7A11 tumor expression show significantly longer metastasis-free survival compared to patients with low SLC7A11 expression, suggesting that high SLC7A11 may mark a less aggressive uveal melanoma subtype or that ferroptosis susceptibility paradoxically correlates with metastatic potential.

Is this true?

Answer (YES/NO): NO